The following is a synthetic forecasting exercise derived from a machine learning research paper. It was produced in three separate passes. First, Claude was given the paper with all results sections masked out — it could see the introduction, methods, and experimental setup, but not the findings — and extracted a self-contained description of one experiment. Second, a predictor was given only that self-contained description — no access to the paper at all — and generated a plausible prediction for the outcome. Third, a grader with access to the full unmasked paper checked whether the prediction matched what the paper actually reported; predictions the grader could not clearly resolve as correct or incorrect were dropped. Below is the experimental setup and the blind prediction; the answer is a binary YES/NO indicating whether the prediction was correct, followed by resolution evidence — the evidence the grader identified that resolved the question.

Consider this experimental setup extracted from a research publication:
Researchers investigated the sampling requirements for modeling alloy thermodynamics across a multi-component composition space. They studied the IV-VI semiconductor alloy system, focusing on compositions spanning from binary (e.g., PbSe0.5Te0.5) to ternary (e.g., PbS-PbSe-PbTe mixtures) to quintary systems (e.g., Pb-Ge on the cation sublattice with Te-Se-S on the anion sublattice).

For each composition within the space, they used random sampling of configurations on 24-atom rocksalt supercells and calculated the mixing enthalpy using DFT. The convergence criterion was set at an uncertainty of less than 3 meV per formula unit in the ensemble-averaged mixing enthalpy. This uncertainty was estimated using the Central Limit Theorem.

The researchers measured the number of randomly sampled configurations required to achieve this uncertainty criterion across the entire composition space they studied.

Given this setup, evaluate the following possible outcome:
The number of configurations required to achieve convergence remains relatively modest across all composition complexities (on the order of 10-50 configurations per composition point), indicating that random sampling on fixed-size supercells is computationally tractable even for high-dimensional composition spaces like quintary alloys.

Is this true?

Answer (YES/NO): YES